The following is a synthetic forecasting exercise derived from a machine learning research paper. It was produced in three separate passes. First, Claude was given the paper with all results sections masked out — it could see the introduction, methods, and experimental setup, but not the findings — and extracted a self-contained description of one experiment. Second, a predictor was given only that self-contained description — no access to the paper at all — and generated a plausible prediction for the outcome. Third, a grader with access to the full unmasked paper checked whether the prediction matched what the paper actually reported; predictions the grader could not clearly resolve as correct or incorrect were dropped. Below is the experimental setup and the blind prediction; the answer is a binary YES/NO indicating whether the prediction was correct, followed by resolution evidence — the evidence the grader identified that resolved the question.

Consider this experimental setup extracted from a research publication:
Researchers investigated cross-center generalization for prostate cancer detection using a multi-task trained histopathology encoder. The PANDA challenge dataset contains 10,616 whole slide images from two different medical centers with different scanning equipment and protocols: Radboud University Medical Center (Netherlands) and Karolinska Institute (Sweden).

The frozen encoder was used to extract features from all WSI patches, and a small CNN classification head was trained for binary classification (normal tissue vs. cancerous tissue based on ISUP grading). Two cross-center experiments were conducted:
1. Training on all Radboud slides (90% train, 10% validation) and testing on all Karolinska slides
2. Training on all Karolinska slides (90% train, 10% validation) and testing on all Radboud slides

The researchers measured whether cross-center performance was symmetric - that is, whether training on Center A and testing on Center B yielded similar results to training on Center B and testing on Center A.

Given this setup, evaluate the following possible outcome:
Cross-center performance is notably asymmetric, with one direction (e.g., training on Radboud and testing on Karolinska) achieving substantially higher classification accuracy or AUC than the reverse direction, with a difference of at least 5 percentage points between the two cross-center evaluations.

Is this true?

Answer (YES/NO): YES